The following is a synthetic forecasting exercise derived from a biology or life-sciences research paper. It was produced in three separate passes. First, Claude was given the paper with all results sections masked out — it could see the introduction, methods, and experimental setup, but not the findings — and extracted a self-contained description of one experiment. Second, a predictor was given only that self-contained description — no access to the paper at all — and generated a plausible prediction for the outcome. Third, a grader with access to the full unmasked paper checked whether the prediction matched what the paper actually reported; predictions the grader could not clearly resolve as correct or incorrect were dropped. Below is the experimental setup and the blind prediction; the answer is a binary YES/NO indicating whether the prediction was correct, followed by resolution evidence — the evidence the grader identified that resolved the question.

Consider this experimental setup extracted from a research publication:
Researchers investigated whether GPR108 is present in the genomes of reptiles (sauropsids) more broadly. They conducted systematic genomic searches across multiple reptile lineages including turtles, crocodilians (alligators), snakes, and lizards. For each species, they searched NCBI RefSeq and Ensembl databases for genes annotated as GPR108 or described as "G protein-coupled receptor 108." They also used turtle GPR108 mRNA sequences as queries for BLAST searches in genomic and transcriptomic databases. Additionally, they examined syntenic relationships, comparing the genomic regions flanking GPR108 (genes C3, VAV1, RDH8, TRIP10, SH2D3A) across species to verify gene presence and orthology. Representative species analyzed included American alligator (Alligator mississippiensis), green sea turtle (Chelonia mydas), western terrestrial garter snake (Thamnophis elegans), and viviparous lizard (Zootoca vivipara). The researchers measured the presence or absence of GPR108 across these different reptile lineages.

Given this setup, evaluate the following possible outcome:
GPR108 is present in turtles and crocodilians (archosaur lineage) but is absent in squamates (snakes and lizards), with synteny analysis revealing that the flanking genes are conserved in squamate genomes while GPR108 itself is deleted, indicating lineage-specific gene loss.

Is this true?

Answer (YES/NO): NO